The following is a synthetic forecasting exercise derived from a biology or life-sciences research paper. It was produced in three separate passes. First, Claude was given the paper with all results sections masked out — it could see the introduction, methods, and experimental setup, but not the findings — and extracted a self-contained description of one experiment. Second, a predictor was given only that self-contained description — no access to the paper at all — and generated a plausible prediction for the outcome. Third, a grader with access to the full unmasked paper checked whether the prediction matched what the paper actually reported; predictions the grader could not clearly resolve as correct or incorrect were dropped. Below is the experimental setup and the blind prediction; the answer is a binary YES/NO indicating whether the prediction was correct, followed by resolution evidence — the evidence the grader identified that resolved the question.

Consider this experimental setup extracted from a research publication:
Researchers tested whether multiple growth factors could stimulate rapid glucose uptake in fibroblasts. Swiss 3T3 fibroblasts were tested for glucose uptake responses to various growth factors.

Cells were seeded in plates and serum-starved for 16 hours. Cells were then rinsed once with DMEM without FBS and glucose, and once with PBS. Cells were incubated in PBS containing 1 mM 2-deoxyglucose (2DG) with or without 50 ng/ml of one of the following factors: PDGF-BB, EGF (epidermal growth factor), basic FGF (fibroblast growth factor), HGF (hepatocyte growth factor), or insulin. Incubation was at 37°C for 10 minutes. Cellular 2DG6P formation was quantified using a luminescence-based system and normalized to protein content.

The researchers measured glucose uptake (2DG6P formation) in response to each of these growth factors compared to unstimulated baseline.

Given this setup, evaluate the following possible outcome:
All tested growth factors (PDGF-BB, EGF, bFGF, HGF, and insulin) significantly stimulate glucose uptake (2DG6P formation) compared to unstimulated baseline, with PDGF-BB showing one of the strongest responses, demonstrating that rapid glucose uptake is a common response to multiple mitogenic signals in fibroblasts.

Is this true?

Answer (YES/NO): NO